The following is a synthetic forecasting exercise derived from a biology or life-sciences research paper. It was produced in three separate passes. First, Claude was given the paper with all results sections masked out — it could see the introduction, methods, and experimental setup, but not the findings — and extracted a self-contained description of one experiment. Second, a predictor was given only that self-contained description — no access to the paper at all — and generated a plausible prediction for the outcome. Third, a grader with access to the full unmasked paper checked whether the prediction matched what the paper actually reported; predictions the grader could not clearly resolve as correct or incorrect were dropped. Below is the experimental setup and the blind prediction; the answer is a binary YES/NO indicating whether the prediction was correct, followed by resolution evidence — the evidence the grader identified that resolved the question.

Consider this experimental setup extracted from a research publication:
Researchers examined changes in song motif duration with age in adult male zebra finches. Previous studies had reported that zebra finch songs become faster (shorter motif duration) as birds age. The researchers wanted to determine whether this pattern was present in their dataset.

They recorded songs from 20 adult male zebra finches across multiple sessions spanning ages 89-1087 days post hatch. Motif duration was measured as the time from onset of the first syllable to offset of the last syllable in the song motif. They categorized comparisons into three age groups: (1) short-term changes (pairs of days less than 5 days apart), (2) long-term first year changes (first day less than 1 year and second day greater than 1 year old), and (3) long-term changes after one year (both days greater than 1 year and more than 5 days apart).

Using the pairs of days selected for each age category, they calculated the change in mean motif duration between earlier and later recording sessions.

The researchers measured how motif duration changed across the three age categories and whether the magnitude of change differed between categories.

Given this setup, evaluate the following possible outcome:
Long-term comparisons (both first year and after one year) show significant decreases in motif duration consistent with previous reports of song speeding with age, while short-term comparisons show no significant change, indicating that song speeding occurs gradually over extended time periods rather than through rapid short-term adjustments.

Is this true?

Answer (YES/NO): NO